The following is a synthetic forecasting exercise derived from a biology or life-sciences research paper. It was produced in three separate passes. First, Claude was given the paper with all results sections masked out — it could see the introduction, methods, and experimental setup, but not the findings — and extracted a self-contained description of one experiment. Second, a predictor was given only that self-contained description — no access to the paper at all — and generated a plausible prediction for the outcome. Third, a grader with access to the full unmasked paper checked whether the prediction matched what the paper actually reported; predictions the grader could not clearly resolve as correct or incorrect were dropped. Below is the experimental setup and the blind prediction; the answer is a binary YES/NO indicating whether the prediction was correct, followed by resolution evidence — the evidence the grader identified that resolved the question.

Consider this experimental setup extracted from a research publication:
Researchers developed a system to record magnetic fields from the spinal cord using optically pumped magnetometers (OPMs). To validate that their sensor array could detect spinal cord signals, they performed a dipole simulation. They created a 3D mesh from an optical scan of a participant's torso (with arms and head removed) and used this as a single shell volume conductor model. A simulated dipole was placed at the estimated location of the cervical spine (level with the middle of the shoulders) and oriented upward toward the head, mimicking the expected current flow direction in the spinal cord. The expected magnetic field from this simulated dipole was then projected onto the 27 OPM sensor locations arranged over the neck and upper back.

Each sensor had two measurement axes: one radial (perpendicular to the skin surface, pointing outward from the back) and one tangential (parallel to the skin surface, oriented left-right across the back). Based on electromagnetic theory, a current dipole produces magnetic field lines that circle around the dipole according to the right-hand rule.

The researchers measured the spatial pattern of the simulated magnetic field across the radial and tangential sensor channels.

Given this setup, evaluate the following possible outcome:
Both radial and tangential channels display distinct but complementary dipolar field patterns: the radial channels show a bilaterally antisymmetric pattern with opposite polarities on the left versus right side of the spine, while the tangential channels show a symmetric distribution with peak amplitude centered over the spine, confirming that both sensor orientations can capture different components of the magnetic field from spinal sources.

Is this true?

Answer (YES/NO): YES